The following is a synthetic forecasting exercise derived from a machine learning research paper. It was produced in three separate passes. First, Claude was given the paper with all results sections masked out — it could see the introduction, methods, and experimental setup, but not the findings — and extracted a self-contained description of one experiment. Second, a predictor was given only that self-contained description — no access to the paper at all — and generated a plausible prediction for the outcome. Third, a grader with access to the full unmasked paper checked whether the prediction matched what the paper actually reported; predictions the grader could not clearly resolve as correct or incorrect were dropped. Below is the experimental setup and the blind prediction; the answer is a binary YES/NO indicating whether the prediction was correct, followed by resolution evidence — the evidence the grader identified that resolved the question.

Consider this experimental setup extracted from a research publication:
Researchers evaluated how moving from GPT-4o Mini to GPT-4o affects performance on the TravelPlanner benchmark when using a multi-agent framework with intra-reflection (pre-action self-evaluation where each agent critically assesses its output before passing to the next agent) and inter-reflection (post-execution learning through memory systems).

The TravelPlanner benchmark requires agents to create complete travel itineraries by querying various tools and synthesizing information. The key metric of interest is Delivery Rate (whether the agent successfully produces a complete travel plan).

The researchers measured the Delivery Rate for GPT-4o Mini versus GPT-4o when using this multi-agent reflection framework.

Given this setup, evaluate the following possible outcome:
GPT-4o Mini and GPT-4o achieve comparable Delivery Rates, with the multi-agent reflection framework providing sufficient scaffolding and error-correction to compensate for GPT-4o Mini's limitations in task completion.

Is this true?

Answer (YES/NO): YES